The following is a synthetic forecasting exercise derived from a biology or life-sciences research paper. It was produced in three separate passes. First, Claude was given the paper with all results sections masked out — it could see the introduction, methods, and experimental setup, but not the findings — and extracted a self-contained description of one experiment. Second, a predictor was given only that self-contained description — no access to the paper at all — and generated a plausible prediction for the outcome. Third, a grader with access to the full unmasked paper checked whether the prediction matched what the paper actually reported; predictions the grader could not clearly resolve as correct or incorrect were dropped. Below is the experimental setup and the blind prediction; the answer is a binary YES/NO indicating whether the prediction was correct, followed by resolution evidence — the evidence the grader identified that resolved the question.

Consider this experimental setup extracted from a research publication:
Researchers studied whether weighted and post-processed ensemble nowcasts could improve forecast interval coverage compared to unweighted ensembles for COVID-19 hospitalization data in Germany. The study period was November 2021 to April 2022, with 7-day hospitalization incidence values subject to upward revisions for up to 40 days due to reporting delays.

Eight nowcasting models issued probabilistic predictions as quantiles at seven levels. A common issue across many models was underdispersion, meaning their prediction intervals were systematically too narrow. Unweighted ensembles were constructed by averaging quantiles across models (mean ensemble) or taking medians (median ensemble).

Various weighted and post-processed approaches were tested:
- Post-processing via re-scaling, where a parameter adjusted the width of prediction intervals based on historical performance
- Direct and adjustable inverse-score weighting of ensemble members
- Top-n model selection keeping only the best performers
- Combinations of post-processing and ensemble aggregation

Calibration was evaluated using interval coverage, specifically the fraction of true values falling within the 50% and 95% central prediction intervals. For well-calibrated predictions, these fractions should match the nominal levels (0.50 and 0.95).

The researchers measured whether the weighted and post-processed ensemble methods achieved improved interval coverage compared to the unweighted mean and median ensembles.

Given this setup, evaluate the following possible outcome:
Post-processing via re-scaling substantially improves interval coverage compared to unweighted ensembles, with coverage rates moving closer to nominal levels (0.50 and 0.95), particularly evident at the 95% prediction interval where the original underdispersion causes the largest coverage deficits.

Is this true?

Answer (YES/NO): NO